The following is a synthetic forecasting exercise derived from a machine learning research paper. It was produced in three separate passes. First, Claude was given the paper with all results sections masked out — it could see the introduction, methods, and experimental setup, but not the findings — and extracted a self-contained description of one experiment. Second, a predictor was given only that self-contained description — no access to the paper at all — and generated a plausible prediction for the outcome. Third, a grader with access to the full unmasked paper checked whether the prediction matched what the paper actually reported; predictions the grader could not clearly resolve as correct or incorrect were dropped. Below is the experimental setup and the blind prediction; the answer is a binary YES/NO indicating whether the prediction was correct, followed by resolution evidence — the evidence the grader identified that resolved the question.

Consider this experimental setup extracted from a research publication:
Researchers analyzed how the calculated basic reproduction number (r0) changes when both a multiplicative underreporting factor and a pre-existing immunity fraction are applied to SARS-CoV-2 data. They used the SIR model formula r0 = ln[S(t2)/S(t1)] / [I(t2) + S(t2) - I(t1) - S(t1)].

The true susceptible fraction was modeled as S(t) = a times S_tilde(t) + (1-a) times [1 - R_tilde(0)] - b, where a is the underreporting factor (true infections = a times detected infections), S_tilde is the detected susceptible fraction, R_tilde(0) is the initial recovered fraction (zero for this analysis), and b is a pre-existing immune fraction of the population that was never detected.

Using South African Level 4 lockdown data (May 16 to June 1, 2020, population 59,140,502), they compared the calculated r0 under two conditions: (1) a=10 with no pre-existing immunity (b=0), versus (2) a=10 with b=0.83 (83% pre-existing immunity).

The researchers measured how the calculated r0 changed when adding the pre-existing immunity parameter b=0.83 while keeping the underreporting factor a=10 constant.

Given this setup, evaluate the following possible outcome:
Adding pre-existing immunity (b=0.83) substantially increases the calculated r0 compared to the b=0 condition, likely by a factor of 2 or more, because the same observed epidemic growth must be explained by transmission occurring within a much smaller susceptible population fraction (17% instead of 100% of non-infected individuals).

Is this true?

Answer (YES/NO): YES